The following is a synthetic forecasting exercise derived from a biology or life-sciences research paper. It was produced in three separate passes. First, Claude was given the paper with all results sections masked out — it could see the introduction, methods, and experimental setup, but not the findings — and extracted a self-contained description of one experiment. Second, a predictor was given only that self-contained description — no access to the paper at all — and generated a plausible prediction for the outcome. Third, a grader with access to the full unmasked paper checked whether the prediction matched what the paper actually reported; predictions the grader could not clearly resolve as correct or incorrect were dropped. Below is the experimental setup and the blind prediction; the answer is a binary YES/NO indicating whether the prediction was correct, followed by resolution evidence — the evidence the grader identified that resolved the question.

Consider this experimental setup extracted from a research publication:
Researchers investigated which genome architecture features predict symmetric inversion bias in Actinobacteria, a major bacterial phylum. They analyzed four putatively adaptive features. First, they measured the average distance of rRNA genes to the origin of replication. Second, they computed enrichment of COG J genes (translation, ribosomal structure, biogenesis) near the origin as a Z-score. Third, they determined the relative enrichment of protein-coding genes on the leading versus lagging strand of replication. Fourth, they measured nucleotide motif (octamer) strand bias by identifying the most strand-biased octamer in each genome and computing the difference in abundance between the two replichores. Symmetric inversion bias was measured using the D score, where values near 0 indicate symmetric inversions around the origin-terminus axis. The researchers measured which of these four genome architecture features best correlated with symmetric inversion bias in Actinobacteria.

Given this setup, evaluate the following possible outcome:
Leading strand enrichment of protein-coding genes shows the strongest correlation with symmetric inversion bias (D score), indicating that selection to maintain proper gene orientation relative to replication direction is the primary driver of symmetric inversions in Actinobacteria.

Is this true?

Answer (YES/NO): NO